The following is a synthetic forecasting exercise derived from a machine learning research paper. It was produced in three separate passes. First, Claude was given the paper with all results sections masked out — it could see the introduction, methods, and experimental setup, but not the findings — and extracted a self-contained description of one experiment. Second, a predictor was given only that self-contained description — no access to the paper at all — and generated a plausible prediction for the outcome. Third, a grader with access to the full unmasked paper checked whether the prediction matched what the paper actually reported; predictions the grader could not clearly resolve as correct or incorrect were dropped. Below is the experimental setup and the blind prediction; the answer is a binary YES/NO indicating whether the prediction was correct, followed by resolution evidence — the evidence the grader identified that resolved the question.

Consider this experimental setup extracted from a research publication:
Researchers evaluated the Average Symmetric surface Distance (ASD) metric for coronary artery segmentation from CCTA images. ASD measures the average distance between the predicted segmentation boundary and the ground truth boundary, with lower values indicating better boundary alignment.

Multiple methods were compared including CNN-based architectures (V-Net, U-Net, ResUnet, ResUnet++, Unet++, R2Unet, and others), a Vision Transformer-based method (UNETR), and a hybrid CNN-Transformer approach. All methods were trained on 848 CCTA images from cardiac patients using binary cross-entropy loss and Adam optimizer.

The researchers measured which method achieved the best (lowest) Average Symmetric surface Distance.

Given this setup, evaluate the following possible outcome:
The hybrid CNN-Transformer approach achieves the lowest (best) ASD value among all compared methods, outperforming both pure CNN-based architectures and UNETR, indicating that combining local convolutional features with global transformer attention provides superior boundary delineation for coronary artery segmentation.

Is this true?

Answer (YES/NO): NO